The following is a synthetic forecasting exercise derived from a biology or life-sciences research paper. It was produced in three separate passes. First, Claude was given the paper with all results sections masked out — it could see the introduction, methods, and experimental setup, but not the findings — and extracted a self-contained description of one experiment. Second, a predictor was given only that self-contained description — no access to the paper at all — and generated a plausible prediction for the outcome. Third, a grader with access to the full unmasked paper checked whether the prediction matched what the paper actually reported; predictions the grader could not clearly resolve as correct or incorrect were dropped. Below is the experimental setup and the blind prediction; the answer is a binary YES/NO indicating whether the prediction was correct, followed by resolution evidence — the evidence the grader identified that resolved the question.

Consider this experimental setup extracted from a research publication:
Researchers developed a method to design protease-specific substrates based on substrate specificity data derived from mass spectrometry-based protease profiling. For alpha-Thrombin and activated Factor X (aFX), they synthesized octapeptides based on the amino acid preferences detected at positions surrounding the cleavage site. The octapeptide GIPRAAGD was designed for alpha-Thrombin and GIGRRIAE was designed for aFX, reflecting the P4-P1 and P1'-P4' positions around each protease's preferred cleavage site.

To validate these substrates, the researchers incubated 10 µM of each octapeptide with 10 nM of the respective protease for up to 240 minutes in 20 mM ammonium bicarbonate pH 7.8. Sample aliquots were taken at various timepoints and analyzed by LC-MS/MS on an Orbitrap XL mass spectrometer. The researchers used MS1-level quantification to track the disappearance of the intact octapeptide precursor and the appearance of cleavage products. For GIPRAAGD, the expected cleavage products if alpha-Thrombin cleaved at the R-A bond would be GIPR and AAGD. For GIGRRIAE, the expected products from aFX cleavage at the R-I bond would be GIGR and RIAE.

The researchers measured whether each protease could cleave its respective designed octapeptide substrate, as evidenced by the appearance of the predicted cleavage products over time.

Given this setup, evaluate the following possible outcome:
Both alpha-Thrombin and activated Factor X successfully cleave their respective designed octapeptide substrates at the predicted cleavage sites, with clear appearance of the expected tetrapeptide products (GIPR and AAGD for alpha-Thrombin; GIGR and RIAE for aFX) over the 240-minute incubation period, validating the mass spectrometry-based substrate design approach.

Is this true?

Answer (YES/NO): YES